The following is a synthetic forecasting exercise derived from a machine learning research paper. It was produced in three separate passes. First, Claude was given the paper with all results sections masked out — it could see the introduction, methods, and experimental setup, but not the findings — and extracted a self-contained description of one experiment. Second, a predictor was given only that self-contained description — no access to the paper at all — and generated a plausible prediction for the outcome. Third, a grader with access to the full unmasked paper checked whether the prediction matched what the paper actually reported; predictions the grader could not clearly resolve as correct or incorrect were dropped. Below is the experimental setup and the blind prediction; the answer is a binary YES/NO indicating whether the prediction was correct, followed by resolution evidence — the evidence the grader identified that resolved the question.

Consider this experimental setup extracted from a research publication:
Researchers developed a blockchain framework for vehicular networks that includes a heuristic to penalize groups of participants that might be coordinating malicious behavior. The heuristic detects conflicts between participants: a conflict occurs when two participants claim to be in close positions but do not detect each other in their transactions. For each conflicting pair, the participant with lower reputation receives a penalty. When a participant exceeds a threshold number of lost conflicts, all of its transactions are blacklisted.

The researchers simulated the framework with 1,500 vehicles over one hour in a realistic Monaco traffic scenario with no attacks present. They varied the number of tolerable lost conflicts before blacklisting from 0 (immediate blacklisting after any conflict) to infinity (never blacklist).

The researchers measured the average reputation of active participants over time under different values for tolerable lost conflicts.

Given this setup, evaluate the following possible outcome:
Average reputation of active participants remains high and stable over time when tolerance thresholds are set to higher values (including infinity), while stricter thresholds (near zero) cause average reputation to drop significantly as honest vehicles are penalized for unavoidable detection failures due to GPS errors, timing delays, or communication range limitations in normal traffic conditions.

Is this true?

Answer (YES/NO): NO